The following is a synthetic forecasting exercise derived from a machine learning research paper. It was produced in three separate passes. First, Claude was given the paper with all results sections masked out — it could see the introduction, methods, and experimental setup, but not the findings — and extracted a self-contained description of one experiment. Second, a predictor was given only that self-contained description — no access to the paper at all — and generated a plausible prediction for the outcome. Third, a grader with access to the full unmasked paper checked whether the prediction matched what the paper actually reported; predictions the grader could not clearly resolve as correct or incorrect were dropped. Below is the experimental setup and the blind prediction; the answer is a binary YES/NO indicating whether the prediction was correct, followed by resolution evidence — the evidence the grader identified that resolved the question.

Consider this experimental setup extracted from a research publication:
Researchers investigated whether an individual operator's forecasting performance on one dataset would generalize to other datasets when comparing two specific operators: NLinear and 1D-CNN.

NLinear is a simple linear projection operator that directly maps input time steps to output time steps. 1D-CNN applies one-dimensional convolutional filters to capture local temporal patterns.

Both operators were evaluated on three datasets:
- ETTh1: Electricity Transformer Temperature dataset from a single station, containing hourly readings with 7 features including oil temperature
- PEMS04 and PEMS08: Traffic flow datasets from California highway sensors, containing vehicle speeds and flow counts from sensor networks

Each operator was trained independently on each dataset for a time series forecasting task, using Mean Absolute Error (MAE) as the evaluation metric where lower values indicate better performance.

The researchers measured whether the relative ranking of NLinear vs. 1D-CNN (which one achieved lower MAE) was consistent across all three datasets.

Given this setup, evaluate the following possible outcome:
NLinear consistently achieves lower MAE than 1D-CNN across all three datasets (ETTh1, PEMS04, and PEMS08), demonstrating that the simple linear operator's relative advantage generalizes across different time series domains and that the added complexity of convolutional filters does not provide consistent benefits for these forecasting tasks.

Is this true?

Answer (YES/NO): NO